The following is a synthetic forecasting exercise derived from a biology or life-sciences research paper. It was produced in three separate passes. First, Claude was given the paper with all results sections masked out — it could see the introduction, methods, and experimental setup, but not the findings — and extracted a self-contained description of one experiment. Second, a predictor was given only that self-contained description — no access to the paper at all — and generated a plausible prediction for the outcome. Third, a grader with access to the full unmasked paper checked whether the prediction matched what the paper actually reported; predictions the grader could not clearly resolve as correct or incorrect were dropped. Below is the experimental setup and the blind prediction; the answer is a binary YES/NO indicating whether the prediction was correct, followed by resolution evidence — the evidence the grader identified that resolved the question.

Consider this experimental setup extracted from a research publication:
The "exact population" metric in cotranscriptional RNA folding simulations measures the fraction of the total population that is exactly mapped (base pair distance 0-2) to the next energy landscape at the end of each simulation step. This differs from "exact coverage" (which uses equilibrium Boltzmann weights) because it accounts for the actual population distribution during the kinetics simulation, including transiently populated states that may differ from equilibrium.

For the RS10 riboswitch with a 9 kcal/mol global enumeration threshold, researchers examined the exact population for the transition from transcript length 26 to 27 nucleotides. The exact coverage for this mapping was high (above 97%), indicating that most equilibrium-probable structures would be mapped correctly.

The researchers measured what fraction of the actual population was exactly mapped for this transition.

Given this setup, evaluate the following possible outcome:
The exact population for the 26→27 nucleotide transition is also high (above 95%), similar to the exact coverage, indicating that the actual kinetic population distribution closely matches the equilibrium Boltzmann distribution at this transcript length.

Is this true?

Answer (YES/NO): NO